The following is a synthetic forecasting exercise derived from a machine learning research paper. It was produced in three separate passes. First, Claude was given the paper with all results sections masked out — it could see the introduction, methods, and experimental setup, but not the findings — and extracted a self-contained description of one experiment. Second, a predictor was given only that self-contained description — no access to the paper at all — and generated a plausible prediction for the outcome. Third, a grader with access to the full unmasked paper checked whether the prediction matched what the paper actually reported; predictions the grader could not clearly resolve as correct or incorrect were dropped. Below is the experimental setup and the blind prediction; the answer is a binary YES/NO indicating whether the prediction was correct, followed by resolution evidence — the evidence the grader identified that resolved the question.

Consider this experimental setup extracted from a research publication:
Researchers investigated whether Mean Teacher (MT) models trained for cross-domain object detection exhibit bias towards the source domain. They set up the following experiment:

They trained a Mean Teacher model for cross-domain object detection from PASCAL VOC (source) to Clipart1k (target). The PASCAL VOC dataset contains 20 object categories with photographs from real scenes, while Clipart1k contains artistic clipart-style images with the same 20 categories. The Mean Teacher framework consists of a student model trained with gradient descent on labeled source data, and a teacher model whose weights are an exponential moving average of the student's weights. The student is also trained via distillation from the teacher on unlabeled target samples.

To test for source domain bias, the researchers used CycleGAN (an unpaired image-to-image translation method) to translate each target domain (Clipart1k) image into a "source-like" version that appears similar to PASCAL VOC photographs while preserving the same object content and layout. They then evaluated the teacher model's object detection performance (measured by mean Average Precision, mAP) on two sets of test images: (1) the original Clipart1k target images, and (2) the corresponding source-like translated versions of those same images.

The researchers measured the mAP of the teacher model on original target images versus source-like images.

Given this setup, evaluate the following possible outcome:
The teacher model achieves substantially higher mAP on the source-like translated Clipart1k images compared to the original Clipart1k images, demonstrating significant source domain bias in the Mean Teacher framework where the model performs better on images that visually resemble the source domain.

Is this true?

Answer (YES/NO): YES